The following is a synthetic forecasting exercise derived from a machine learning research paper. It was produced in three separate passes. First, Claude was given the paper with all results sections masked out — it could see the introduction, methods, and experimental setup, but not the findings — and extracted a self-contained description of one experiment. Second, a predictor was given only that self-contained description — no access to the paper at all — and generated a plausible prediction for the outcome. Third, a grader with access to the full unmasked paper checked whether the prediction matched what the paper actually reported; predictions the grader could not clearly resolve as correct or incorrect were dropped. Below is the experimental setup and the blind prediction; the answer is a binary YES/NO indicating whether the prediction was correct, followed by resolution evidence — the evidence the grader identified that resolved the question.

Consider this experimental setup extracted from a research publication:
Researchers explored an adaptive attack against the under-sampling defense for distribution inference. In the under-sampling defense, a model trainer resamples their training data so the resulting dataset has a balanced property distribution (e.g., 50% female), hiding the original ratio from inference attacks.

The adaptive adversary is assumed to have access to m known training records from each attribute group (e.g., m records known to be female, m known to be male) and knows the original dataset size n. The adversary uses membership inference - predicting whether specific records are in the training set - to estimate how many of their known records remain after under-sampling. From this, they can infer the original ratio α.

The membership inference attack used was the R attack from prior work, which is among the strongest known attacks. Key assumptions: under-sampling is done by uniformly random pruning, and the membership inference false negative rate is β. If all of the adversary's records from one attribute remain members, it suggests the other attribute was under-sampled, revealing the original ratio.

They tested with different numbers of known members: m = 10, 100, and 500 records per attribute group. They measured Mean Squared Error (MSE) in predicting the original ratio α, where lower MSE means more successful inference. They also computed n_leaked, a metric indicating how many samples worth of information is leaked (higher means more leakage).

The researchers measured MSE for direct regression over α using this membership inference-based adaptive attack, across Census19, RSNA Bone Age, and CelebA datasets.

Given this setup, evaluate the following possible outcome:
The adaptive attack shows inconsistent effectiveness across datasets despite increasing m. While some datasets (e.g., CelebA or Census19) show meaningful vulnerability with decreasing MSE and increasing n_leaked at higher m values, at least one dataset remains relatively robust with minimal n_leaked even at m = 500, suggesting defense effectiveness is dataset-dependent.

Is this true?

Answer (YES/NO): NO